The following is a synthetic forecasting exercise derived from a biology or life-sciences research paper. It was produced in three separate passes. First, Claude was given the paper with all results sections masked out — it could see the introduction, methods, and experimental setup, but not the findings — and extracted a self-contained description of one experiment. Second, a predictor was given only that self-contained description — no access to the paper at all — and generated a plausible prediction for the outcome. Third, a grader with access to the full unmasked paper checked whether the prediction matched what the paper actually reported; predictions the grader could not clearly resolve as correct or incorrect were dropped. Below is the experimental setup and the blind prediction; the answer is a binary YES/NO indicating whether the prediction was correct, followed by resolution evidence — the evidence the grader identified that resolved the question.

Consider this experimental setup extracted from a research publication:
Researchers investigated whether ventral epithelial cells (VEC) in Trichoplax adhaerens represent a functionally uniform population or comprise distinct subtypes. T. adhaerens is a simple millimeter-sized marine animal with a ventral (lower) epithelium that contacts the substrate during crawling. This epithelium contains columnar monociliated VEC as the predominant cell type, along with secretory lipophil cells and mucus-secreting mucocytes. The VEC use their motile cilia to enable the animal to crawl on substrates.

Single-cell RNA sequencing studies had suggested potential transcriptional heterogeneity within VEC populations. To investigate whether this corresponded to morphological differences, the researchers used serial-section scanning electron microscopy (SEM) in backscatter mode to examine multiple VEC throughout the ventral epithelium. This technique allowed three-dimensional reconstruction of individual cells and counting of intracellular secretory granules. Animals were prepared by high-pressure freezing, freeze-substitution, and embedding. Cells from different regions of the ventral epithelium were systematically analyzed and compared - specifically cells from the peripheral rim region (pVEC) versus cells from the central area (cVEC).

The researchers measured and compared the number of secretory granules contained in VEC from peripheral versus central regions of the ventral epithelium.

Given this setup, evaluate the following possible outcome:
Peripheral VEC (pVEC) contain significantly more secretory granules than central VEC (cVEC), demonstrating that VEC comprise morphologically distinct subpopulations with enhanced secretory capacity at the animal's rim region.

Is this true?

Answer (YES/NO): YES